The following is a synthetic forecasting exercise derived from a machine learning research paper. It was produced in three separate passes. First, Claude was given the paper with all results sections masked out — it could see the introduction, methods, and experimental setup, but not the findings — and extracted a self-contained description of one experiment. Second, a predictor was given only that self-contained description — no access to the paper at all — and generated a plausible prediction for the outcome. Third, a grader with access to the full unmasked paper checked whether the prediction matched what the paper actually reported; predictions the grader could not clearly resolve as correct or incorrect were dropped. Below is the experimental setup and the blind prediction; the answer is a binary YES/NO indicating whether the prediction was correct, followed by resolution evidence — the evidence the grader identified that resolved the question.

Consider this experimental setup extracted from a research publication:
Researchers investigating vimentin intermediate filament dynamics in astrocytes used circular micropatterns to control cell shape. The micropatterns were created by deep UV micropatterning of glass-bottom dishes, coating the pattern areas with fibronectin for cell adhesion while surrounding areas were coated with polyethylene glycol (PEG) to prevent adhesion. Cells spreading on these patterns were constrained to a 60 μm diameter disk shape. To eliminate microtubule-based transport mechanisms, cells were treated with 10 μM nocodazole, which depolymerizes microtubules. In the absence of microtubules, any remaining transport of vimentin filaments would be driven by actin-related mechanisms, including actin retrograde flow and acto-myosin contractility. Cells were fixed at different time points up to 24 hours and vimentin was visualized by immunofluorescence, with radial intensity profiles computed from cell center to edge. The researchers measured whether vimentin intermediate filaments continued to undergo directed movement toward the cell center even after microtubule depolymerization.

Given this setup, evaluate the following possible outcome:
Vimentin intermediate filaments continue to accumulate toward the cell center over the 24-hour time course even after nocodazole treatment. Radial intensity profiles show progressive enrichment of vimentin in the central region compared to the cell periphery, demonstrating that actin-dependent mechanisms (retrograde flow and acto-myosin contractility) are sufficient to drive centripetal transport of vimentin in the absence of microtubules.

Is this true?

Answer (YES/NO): YES